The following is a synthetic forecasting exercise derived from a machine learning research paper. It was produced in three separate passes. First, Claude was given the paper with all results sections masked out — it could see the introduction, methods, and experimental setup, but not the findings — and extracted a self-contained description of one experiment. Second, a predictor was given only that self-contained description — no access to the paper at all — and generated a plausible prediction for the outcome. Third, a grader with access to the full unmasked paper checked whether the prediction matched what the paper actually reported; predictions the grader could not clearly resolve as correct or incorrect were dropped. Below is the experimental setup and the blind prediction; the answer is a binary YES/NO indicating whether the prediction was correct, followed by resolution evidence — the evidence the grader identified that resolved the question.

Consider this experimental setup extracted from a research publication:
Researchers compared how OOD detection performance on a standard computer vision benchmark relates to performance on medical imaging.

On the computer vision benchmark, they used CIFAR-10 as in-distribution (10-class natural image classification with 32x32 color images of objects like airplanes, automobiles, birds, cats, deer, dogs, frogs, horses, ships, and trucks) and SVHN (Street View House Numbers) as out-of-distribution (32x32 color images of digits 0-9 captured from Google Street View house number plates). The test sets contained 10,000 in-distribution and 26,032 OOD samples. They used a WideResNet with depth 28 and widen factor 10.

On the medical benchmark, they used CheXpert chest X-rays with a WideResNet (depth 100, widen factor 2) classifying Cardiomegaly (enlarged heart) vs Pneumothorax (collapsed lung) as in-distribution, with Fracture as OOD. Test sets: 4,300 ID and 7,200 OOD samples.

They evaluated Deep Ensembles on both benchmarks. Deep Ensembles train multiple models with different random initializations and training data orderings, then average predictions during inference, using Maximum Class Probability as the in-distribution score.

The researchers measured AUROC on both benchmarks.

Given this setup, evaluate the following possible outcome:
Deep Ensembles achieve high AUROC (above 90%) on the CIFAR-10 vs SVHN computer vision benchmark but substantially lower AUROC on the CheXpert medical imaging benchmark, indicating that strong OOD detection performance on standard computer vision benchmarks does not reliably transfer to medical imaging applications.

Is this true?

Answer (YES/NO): YES